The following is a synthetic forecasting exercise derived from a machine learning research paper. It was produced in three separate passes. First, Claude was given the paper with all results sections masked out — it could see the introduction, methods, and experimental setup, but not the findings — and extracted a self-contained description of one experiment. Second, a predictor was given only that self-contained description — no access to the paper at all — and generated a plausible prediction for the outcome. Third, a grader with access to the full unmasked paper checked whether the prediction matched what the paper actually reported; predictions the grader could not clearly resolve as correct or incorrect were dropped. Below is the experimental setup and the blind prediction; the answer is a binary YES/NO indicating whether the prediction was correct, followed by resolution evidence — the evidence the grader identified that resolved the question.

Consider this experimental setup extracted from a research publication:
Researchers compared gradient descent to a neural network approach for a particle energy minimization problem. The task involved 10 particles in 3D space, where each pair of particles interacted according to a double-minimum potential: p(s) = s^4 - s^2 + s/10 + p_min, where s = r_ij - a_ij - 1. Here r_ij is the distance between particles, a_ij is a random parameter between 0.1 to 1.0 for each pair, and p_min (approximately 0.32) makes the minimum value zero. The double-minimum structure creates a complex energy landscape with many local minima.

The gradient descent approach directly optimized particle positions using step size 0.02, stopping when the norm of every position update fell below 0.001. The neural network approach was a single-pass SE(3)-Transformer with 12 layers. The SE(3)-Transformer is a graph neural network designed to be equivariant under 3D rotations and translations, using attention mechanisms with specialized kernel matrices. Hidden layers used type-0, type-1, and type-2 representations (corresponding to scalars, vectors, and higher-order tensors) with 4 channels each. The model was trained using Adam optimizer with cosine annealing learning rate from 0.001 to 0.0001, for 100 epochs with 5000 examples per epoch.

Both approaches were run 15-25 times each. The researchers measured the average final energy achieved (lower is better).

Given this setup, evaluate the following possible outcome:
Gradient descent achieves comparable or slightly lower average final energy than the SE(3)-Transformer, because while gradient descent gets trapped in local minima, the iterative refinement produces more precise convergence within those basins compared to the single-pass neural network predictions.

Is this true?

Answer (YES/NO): NO